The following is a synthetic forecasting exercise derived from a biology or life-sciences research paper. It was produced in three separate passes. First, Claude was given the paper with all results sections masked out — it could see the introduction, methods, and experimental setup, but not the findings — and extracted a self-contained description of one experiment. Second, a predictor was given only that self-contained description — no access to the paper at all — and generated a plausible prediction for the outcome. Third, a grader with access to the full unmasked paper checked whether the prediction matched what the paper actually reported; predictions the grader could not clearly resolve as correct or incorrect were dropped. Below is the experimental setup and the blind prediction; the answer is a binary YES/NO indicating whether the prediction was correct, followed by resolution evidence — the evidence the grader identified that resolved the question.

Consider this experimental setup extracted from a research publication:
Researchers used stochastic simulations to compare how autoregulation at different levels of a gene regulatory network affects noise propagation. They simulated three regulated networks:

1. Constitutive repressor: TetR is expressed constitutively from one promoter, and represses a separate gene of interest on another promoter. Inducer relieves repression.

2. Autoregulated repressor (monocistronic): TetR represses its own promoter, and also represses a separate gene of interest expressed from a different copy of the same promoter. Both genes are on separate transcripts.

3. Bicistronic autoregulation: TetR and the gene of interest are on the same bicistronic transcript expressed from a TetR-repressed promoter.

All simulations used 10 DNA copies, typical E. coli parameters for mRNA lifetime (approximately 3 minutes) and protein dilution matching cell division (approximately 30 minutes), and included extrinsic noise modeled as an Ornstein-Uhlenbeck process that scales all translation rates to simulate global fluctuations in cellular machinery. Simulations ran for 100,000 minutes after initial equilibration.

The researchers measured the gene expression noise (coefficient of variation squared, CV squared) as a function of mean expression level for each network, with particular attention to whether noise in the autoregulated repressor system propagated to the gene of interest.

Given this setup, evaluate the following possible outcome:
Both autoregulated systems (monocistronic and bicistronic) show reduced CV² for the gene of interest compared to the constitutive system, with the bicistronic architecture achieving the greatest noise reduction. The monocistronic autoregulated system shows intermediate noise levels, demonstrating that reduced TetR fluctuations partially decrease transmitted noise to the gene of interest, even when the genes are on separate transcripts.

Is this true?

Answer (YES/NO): NO